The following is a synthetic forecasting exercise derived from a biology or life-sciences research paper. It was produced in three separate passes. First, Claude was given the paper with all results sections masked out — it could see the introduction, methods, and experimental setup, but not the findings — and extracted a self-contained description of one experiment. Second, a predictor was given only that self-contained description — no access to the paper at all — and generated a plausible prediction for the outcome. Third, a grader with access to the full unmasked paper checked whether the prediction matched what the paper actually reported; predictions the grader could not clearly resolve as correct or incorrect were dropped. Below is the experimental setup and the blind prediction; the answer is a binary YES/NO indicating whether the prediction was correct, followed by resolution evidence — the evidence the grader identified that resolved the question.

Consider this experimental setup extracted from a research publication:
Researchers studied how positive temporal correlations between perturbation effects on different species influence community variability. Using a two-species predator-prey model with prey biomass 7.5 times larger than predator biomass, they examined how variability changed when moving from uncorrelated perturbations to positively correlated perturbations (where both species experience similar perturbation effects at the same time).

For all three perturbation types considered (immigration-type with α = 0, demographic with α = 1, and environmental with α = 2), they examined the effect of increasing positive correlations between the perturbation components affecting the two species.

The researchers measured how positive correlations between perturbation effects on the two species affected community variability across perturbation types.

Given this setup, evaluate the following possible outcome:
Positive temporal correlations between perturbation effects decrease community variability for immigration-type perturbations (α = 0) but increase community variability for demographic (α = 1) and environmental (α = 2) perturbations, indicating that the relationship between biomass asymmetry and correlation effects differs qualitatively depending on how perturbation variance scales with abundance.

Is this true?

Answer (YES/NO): NO